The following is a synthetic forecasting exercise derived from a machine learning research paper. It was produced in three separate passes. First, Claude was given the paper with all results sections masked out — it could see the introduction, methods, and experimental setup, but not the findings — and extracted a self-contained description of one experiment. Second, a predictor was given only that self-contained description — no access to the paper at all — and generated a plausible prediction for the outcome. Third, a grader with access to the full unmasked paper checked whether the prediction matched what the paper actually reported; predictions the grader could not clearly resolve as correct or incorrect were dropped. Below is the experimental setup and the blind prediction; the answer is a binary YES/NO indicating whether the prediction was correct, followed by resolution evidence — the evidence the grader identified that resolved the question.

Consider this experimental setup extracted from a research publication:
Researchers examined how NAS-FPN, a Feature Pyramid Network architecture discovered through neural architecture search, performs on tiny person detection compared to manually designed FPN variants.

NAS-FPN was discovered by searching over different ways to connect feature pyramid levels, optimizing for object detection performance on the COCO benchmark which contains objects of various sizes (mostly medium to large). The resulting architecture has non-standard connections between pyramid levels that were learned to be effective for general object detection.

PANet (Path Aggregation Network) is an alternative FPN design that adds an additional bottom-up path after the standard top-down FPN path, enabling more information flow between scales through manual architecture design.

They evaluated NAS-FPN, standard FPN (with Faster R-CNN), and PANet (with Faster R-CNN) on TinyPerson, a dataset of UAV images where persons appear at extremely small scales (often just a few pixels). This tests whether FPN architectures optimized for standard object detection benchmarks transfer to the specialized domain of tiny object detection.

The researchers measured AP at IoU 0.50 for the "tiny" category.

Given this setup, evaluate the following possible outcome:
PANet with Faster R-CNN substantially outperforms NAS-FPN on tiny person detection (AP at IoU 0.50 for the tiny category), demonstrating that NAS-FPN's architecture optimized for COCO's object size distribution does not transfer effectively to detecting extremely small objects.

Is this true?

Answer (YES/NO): YES